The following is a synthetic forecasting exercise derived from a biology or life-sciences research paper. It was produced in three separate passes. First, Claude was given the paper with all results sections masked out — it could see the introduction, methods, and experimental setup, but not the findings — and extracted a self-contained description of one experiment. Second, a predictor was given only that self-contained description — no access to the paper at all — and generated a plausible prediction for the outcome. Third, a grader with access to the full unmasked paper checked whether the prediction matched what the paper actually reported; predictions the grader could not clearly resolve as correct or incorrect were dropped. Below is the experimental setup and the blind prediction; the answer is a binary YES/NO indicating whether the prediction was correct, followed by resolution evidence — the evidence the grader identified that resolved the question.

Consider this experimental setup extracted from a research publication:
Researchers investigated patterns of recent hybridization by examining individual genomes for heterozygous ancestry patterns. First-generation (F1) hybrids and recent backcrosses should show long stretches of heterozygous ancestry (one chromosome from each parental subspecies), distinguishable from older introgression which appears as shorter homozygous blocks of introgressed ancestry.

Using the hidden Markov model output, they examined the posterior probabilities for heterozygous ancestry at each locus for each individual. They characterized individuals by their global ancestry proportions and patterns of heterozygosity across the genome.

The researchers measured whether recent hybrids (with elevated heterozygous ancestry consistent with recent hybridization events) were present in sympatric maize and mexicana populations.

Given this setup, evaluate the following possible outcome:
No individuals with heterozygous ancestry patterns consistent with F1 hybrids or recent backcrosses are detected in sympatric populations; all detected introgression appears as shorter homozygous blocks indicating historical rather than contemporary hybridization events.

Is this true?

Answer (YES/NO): NO